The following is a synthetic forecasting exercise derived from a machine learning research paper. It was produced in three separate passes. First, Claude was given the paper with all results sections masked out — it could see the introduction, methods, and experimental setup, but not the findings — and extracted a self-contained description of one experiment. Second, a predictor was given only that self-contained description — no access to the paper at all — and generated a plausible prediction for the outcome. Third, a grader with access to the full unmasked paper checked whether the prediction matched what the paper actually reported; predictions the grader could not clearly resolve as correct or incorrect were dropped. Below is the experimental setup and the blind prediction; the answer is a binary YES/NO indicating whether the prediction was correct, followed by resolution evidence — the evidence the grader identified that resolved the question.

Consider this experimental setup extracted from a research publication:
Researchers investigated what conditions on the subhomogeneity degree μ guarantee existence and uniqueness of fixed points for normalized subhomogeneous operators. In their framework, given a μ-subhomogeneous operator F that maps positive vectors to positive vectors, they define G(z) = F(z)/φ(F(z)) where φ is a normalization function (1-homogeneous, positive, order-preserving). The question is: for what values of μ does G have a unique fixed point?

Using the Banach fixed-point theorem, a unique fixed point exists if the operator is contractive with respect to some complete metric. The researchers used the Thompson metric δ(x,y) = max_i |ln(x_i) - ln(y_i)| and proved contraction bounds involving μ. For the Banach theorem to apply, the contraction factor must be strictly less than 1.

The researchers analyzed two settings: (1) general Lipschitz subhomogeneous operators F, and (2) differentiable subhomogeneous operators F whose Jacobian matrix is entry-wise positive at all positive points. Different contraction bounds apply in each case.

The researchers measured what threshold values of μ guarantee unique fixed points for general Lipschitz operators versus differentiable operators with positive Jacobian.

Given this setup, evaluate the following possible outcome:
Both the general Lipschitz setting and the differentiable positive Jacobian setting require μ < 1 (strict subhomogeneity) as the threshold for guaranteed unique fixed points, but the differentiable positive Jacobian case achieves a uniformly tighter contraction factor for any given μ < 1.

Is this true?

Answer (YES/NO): NO